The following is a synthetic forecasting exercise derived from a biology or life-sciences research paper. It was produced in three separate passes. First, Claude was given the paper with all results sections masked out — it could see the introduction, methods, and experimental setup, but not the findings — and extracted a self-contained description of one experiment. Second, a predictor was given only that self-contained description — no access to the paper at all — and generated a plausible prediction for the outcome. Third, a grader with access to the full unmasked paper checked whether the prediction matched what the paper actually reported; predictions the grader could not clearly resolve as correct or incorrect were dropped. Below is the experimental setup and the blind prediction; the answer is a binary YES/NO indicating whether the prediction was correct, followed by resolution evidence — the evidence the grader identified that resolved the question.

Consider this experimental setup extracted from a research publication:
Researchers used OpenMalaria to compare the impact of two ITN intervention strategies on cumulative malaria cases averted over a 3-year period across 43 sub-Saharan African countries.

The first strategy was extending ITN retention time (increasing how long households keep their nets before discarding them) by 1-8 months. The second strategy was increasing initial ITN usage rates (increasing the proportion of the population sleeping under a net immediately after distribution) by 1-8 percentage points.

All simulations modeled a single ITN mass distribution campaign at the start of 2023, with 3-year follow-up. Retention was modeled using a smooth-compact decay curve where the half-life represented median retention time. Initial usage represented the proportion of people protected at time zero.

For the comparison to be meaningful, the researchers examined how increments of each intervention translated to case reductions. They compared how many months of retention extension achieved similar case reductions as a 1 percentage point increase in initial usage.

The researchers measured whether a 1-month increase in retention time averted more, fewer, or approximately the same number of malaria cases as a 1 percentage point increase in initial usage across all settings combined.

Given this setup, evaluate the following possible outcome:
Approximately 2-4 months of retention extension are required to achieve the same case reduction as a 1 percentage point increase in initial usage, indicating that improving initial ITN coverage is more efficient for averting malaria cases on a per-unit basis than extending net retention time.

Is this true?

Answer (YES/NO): NO